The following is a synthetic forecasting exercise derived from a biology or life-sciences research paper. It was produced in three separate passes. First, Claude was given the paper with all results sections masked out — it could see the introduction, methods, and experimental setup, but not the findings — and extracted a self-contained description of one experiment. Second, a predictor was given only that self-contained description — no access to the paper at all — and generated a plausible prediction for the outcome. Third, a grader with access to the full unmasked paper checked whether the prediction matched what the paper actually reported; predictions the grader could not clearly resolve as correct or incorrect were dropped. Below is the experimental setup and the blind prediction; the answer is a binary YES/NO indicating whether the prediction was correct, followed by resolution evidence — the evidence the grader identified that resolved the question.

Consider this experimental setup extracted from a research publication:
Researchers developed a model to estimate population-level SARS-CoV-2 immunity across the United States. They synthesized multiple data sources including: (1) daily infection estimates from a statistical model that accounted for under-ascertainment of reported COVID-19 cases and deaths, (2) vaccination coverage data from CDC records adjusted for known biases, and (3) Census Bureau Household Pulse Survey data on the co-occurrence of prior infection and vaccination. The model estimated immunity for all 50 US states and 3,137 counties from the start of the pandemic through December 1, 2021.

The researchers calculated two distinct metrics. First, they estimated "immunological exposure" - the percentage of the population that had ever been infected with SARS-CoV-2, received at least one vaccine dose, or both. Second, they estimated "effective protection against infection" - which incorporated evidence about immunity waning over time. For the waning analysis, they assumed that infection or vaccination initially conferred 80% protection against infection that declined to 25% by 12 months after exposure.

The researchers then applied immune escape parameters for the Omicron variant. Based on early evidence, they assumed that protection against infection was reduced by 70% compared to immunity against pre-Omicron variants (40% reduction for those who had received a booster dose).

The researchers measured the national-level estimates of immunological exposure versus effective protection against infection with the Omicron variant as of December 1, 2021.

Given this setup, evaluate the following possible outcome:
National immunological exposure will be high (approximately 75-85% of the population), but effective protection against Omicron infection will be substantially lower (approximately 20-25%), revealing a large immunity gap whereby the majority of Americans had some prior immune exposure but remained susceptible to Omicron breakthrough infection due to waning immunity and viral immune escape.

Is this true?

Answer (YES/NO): NO